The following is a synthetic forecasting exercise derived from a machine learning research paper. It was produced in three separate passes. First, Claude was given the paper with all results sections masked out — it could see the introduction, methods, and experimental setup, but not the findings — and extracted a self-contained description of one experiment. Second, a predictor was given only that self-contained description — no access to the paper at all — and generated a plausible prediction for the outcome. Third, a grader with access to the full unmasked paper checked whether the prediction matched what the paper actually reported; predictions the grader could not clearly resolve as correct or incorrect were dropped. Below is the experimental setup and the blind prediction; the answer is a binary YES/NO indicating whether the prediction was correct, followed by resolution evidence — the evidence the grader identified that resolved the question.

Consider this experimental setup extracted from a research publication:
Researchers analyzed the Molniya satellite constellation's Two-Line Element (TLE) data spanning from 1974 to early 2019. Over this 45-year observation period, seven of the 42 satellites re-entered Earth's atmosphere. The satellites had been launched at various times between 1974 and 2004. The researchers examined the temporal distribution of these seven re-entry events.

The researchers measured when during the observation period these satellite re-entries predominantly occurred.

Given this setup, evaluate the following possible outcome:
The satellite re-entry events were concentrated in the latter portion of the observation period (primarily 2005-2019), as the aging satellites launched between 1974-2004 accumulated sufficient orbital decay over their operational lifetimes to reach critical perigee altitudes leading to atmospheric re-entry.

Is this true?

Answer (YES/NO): YES